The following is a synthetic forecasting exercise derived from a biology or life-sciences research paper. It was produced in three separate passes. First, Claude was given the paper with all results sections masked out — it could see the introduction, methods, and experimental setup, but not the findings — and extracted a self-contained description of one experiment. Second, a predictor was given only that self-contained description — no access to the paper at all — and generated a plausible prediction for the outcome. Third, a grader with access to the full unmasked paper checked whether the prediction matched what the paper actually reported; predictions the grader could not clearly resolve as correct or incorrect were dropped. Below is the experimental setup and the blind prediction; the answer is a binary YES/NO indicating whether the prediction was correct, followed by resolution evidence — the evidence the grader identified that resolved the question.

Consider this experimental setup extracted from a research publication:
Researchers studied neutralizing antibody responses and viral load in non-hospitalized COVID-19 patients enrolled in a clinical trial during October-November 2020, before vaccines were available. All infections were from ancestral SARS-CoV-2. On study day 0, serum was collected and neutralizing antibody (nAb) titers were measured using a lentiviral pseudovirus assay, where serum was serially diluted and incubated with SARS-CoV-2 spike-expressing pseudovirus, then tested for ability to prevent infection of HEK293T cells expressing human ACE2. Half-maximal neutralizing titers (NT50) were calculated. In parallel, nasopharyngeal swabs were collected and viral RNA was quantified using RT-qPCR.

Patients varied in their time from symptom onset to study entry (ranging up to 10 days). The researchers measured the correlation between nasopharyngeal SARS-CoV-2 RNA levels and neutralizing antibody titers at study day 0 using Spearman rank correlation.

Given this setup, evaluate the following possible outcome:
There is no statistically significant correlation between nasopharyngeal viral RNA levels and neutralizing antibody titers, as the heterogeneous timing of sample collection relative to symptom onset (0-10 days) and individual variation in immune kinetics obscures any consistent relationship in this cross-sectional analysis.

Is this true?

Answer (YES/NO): NO